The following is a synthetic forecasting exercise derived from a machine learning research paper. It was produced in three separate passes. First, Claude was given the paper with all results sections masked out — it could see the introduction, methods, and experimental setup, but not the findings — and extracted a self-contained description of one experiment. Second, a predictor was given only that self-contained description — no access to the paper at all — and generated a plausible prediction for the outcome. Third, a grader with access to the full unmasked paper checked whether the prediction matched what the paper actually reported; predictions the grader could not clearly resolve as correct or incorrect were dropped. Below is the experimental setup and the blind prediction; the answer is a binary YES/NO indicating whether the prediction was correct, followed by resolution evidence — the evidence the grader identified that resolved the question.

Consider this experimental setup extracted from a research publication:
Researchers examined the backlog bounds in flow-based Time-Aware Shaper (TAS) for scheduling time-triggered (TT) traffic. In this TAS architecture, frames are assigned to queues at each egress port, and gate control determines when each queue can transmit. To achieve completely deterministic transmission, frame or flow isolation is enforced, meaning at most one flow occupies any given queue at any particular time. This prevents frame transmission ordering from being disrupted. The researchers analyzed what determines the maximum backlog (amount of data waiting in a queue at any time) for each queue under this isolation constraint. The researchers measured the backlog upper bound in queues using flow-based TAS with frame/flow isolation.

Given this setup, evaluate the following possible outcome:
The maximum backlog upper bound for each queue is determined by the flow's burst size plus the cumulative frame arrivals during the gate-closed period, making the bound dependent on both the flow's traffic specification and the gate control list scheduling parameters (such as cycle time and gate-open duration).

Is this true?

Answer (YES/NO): NO